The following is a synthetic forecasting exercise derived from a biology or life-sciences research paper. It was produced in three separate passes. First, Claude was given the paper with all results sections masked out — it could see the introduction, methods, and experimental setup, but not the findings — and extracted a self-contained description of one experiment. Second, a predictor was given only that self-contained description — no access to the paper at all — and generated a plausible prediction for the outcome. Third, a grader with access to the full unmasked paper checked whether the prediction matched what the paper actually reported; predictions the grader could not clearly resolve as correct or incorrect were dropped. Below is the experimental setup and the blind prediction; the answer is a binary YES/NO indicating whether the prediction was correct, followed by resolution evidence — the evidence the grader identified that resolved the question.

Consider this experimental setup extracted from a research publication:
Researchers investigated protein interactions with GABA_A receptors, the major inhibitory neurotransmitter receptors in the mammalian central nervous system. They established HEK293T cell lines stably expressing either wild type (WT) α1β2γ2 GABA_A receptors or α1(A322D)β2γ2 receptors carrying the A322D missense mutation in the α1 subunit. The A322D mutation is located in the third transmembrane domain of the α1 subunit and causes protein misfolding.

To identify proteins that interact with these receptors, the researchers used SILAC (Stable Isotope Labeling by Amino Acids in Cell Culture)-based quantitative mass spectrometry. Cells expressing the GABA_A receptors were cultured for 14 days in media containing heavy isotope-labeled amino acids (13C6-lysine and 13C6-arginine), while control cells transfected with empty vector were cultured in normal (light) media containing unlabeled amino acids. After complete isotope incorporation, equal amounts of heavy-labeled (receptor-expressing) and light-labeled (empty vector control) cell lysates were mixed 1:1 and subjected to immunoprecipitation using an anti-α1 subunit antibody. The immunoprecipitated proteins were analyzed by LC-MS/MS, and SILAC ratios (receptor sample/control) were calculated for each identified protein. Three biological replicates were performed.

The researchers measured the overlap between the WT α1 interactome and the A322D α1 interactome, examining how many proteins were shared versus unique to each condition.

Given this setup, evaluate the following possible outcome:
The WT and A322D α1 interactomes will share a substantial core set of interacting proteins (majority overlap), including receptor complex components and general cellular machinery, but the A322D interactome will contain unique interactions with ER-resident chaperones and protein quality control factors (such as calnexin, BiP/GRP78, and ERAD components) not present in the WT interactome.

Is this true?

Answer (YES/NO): NO